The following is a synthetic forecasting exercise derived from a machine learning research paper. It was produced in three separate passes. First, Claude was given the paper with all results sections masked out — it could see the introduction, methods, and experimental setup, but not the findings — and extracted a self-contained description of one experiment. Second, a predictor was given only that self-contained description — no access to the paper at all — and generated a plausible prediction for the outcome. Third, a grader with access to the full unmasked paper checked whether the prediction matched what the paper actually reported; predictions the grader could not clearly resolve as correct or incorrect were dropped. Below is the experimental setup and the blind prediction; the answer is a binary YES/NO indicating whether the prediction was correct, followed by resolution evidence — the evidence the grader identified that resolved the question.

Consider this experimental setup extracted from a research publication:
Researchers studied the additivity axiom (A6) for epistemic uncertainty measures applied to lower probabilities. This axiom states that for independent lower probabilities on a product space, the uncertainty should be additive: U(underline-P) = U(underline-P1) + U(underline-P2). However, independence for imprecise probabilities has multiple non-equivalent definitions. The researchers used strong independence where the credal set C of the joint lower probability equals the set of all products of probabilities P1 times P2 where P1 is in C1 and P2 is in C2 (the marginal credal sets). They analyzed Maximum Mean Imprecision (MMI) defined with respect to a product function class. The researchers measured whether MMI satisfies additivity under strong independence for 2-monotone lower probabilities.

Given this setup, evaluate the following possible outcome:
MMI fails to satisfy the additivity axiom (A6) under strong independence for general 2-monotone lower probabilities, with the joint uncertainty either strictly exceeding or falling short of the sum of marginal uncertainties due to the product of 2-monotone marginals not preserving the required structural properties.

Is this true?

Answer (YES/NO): NO